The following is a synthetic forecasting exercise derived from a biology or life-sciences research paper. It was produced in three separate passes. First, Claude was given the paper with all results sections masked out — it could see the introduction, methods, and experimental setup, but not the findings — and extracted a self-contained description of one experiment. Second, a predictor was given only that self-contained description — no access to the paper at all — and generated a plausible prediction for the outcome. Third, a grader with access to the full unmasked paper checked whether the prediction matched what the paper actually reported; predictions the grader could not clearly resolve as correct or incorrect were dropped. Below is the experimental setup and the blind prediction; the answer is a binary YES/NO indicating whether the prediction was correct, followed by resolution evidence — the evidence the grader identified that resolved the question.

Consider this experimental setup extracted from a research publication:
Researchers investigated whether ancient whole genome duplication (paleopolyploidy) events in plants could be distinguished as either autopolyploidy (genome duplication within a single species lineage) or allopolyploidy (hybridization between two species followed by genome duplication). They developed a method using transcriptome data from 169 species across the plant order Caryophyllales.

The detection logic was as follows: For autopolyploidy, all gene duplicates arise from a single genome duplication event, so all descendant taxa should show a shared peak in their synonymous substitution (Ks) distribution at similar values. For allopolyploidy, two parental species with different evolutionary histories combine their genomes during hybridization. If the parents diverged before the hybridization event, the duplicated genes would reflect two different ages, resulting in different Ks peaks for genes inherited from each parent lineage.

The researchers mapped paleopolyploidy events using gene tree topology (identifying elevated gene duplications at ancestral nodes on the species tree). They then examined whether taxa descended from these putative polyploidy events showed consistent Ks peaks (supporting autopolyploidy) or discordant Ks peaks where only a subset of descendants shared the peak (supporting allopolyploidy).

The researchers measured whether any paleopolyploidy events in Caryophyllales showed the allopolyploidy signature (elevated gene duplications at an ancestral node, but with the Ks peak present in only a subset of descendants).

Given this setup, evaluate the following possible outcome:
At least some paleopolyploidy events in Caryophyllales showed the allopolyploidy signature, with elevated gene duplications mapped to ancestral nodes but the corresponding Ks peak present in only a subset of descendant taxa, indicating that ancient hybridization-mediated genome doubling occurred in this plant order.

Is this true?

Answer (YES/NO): YES